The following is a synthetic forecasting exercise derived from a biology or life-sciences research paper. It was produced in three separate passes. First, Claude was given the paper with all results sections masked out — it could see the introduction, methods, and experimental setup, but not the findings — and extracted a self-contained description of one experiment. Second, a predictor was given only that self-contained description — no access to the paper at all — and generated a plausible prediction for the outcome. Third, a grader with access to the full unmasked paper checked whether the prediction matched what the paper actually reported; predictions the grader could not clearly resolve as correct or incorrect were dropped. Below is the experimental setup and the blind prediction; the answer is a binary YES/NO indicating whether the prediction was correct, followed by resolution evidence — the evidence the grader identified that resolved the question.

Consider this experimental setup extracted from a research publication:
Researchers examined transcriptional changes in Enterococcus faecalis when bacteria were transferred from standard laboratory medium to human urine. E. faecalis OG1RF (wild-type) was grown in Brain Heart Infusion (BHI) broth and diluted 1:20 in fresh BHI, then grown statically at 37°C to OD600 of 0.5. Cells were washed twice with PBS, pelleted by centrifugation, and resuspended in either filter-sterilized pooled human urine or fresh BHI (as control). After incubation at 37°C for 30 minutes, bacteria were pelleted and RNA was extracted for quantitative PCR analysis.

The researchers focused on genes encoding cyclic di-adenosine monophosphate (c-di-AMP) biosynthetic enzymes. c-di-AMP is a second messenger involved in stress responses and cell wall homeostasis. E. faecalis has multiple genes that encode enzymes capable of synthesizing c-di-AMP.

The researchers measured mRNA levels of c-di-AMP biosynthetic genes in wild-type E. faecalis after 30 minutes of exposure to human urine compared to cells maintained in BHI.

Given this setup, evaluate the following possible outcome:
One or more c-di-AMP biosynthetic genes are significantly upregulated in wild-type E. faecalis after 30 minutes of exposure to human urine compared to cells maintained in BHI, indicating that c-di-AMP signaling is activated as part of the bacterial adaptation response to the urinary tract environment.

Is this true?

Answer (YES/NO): NO